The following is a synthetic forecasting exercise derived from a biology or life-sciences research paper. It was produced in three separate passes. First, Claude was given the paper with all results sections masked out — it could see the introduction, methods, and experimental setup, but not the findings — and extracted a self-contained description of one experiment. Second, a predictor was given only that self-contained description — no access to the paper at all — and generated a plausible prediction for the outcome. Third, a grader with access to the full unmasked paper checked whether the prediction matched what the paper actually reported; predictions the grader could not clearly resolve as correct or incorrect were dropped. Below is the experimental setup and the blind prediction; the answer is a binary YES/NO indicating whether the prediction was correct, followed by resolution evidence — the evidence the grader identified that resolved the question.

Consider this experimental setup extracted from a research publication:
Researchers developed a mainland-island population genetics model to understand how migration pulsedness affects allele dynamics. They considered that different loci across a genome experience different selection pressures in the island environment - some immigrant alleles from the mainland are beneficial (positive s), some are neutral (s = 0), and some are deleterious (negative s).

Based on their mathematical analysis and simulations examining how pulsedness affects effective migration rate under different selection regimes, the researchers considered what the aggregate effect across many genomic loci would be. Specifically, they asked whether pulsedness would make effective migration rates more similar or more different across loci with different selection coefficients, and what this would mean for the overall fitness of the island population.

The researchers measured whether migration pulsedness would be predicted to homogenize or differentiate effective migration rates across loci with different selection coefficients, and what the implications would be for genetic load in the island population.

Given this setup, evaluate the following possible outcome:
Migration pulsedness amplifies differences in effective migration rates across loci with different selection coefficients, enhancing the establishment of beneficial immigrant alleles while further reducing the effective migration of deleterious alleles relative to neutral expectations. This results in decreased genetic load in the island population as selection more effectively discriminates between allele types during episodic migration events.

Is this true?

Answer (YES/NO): NO